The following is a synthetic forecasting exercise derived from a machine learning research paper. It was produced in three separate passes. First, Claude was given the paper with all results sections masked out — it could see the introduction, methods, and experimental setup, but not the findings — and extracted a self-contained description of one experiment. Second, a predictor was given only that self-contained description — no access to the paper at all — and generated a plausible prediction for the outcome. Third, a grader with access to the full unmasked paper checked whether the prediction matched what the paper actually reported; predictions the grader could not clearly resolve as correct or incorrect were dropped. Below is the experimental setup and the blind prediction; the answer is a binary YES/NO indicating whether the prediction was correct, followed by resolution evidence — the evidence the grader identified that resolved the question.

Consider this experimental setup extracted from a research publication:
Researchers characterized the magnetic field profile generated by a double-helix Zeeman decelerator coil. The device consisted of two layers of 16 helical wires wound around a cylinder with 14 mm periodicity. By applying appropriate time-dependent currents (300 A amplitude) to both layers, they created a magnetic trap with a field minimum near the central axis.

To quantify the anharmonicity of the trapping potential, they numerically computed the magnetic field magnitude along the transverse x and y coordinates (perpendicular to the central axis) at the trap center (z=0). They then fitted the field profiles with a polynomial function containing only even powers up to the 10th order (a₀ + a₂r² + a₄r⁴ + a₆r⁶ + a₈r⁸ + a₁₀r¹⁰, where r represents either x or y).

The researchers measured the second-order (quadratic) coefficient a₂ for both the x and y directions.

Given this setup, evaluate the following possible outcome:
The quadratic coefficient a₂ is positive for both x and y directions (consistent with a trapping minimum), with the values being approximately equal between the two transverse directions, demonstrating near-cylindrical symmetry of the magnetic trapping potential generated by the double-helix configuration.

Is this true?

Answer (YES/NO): NO